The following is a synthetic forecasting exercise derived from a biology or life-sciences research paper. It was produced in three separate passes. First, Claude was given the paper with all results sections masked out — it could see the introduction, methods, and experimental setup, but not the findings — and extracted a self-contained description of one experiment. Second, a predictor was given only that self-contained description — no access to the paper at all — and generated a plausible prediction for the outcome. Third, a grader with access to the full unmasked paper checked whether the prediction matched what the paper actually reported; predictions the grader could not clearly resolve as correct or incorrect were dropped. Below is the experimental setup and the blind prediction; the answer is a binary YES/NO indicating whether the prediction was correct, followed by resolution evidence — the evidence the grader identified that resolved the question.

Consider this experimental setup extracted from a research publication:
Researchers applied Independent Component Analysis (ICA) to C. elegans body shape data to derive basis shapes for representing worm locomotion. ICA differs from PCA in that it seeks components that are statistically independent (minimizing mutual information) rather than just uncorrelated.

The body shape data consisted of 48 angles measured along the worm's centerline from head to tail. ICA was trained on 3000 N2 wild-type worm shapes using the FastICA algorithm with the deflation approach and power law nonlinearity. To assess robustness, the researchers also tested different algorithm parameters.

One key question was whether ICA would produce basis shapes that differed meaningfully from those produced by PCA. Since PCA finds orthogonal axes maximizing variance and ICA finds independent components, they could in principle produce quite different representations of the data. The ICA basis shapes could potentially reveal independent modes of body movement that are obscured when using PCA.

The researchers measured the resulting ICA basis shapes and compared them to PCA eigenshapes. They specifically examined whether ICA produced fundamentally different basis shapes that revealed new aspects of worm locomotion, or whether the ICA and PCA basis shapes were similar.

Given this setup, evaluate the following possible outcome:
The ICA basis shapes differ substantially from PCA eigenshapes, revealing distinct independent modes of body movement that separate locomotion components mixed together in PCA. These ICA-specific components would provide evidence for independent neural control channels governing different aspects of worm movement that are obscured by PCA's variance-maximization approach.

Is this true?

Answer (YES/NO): NO